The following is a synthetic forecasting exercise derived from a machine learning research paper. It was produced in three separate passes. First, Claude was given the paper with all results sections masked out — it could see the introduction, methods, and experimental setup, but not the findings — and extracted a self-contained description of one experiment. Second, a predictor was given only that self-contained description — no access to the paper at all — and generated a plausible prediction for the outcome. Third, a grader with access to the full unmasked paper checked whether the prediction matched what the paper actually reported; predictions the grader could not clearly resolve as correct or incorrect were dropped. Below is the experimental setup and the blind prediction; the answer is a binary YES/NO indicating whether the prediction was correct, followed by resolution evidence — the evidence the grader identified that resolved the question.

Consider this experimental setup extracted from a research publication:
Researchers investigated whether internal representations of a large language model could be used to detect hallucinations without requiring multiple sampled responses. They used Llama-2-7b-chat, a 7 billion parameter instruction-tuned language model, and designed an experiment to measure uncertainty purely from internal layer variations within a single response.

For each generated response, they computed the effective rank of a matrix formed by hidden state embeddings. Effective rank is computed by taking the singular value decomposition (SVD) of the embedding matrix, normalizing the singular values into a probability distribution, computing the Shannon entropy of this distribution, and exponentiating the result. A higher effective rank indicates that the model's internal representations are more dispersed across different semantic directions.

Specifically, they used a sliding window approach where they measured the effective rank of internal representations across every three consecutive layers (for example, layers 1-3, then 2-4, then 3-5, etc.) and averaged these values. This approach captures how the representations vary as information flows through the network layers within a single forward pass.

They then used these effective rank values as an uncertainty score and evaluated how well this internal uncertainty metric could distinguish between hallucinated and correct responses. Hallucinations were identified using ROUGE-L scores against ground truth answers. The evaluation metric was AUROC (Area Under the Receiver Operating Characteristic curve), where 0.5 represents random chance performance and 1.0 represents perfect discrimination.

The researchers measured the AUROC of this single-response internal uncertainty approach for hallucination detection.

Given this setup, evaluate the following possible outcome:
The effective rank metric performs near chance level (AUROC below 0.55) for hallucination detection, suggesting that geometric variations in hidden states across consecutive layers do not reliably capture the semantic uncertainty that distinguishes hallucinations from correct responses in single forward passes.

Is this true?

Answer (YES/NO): NO